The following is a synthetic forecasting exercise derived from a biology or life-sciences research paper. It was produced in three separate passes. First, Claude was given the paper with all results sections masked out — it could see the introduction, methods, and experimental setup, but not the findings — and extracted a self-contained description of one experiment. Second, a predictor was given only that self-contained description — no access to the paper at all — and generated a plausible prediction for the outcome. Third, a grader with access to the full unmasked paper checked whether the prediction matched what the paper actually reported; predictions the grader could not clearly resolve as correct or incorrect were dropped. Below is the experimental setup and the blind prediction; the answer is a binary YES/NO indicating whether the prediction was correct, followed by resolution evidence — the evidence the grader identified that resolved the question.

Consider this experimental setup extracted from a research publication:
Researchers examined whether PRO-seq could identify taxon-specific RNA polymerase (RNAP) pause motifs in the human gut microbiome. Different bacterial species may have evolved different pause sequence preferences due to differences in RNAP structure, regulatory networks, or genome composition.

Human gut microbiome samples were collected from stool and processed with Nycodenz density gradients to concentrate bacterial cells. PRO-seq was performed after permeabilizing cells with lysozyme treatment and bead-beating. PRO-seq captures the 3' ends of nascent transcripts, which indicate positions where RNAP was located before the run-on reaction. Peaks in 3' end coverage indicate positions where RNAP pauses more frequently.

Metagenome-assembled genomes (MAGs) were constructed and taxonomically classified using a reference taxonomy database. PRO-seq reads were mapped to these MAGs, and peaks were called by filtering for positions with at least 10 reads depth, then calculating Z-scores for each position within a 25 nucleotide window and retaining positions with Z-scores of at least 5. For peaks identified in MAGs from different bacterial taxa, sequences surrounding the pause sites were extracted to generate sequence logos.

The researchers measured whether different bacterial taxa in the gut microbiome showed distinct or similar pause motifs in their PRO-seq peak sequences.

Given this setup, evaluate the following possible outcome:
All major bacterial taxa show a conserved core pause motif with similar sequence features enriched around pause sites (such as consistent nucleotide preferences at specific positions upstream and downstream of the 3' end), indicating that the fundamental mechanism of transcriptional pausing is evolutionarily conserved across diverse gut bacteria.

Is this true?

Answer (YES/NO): NO